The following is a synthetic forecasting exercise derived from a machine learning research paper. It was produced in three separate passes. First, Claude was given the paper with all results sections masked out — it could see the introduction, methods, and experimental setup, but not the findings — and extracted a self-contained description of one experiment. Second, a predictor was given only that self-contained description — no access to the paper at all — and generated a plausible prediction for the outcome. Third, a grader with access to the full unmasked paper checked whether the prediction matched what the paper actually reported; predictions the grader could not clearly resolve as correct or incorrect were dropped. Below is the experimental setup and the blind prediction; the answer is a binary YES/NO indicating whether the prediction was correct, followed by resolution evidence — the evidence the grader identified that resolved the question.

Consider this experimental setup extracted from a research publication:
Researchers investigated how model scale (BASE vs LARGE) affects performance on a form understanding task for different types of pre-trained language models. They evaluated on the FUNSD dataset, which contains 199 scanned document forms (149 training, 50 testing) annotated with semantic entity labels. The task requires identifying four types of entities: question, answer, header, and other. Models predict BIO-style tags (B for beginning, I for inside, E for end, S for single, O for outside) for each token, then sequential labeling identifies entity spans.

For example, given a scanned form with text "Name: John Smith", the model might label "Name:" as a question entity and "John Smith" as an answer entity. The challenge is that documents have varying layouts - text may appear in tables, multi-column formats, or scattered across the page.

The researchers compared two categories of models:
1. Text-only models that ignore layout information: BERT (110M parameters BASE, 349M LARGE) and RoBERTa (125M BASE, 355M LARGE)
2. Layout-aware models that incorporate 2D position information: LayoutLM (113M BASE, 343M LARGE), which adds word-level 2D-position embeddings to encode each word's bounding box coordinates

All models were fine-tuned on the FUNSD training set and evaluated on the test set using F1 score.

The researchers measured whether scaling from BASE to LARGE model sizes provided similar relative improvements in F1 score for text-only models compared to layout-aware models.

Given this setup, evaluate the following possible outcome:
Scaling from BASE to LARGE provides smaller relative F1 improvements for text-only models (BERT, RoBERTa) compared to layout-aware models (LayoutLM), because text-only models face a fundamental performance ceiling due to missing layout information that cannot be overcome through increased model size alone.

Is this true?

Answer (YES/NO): NO